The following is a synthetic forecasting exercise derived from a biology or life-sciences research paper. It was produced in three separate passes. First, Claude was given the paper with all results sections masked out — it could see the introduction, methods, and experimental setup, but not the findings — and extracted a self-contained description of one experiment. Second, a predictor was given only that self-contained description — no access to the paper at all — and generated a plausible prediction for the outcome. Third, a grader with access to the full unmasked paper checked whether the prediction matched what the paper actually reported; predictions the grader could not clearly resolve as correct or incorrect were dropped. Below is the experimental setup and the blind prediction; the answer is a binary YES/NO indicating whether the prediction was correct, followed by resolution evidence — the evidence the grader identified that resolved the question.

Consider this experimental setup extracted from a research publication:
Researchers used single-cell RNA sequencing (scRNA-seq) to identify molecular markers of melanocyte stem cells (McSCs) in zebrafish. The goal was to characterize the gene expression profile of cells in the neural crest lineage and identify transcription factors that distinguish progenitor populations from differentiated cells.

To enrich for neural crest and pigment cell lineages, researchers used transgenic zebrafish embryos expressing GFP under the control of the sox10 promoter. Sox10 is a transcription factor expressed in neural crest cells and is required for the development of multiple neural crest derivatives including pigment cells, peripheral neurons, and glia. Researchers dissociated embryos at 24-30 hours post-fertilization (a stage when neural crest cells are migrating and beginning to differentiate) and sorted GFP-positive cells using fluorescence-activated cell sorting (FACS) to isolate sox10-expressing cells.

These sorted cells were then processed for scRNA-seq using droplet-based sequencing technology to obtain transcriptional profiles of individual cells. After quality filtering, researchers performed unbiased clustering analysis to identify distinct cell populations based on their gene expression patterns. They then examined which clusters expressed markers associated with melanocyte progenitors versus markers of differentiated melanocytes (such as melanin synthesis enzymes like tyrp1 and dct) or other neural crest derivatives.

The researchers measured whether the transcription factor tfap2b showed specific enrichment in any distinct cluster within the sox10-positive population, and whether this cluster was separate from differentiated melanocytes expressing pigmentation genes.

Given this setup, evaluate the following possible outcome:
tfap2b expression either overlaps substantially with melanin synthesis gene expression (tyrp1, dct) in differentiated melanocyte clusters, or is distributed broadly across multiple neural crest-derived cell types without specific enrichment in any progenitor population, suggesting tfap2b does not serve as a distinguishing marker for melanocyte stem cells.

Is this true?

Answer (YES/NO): NO